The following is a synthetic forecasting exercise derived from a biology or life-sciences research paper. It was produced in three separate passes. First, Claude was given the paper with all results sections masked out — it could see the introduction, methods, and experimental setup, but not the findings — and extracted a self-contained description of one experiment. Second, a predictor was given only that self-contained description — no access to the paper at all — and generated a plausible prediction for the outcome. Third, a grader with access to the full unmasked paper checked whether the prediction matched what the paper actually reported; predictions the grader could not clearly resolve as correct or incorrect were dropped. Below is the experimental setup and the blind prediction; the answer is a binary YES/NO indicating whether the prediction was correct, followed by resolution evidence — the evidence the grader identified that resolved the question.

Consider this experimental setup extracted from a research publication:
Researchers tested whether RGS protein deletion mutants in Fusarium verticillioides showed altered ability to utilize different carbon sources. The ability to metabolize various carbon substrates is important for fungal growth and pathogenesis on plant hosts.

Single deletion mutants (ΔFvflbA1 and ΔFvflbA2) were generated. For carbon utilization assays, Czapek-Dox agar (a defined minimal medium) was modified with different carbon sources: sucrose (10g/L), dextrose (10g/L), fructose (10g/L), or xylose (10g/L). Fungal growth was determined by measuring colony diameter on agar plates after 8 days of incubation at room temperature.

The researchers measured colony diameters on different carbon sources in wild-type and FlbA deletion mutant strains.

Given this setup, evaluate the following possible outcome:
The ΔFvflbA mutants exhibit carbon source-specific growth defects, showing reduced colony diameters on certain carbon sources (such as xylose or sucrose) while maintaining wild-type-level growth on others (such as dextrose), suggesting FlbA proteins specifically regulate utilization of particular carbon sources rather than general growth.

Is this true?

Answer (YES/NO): NO